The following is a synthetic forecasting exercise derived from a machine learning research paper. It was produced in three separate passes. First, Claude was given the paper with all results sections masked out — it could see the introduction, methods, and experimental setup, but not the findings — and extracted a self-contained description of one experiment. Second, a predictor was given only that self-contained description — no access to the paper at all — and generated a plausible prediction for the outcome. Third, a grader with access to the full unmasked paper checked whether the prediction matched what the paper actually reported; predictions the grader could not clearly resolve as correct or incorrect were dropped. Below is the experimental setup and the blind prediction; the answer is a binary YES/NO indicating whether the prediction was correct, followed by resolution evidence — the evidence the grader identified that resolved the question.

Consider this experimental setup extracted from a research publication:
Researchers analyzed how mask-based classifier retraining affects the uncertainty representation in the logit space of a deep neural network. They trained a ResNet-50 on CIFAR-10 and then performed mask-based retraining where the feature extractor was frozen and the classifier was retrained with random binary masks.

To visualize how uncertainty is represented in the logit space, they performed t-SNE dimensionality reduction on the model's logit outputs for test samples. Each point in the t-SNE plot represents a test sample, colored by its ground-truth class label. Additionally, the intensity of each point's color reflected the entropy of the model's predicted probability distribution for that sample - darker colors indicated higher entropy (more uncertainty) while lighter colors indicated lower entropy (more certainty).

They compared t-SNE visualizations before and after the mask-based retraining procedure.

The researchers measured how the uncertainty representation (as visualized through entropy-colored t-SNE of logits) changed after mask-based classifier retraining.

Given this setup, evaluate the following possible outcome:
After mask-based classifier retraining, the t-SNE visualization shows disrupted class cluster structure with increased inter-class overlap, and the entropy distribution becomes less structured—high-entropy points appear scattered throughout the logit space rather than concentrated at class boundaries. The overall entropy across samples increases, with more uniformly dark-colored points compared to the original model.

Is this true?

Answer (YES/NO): NO